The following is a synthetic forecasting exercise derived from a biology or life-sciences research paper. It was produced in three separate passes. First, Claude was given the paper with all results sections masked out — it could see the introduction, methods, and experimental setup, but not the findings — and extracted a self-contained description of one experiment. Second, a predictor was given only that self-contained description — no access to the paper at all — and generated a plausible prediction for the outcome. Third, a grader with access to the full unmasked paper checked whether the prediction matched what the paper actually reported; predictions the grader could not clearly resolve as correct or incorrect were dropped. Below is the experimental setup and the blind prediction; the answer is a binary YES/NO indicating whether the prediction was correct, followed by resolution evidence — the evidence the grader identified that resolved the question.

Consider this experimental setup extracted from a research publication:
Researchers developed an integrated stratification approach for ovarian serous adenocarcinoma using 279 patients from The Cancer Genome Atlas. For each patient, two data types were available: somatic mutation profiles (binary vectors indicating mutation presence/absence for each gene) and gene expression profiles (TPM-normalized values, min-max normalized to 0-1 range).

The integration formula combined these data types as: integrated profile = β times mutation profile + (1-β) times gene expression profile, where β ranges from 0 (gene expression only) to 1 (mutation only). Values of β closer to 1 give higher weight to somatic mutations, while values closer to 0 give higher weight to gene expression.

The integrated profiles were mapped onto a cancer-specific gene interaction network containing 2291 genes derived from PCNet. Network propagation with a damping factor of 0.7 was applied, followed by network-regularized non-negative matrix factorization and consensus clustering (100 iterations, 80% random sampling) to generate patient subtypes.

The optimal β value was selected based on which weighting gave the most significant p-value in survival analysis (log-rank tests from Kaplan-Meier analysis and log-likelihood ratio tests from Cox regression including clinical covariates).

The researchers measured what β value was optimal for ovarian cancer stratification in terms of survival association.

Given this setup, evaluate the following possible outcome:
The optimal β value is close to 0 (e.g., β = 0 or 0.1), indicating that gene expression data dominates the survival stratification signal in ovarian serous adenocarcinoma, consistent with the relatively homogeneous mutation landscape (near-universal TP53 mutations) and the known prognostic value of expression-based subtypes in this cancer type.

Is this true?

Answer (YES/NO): NO